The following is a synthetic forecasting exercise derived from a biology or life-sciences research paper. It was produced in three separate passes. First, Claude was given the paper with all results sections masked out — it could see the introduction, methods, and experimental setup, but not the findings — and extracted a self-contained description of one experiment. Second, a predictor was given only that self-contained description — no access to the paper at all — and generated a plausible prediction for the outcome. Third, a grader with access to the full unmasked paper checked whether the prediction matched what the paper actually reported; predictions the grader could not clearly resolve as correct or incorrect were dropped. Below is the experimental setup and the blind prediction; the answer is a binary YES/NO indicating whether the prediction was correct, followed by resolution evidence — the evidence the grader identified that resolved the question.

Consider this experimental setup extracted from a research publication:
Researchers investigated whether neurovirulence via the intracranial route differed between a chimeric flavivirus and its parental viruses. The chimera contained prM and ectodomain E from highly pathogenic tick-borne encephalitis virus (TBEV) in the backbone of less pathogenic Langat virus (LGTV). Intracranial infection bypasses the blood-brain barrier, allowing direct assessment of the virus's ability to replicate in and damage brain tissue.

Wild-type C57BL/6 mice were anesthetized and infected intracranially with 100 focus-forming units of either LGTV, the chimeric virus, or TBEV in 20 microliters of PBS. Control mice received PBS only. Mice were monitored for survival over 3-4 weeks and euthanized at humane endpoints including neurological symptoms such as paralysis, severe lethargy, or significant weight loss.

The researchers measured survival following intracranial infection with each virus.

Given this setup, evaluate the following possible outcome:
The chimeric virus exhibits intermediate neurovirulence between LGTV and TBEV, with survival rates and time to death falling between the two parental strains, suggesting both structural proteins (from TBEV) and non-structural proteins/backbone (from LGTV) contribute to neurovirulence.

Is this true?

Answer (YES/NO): NO